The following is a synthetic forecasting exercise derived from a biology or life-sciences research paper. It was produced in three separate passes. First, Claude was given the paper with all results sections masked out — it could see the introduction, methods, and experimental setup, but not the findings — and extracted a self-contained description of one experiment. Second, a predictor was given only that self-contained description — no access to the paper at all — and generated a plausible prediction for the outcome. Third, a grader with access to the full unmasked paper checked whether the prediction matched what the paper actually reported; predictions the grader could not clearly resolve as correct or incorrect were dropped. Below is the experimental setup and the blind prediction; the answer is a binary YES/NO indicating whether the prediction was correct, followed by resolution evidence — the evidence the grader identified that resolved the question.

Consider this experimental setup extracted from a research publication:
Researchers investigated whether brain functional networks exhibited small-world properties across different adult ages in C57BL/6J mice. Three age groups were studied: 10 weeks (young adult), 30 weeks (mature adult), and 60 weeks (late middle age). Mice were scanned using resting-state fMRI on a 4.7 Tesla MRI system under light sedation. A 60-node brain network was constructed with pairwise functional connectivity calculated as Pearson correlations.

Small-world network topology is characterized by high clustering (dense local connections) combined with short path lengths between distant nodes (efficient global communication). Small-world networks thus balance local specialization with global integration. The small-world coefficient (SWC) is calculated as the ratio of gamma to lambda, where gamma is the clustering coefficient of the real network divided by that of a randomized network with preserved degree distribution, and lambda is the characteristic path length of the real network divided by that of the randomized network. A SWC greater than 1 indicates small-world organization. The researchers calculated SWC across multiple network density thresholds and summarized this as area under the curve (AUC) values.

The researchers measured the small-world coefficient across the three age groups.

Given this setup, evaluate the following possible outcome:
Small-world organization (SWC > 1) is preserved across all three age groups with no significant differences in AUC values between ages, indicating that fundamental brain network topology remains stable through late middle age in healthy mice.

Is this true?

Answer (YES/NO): NO